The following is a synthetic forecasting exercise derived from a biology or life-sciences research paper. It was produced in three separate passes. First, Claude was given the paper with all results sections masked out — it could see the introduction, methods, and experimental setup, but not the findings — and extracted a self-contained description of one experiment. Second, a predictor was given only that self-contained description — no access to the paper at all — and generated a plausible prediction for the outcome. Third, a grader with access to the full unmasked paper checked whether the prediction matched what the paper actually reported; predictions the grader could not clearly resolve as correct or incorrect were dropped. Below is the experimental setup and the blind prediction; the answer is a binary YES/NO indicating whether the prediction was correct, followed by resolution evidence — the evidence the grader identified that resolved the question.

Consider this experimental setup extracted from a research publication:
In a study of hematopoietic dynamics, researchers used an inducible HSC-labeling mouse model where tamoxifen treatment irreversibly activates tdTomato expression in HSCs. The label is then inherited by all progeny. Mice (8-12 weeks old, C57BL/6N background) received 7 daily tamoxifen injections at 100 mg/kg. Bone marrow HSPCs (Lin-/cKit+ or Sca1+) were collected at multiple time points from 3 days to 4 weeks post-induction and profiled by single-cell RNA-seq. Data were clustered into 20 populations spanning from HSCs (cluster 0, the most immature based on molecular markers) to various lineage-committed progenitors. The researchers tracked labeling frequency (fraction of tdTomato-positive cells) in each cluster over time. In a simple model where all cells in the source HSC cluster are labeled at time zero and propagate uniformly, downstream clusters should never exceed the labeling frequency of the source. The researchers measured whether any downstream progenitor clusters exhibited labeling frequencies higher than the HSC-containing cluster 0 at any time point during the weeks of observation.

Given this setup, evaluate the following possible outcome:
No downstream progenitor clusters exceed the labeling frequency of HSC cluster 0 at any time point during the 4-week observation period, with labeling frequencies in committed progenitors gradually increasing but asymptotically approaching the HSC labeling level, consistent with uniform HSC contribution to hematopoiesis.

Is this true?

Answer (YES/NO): NO